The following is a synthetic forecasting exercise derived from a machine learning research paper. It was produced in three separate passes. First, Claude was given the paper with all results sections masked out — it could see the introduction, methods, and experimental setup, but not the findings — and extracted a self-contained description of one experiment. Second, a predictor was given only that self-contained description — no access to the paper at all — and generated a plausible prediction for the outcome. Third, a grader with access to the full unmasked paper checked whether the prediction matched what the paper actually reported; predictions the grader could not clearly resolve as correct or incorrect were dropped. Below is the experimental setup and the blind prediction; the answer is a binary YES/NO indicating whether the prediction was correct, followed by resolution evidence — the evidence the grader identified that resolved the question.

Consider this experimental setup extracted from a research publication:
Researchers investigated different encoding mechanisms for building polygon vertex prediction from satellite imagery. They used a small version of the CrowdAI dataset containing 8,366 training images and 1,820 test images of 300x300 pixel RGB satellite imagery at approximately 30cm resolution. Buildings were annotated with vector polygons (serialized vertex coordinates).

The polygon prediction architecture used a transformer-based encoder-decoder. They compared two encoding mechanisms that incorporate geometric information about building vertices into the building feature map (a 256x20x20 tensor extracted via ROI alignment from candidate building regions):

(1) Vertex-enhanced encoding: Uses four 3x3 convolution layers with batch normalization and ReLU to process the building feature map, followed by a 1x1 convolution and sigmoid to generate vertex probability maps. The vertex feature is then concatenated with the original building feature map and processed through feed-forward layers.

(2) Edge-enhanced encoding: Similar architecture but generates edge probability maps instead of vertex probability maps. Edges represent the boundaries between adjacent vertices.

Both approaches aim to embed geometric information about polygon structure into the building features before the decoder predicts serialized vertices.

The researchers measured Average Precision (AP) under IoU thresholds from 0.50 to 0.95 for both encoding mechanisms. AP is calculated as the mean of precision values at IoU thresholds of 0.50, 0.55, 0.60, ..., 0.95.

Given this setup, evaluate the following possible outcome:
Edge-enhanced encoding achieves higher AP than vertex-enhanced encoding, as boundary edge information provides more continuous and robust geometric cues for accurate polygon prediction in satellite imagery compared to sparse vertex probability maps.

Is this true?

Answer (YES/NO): NO